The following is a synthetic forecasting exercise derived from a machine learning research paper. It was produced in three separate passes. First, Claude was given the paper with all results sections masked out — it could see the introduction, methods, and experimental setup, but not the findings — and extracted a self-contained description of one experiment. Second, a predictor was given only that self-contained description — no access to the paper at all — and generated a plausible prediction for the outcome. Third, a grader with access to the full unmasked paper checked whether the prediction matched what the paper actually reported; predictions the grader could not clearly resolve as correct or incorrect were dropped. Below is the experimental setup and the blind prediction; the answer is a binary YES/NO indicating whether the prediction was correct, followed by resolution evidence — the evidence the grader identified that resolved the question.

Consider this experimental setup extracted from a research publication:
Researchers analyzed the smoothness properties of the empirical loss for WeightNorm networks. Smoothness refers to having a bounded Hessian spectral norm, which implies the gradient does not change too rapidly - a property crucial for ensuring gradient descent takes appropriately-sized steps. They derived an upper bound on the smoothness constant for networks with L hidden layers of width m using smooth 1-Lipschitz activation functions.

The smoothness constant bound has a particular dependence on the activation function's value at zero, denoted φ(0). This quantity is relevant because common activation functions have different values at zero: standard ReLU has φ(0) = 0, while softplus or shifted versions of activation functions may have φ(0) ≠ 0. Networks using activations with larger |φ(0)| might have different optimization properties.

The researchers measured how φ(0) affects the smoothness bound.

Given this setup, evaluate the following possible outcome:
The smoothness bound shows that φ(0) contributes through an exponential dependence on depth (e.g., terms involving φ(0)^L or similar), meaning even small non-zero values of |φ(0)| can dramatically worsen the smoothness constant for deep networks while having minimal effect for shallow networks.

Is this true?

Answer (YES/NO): NO